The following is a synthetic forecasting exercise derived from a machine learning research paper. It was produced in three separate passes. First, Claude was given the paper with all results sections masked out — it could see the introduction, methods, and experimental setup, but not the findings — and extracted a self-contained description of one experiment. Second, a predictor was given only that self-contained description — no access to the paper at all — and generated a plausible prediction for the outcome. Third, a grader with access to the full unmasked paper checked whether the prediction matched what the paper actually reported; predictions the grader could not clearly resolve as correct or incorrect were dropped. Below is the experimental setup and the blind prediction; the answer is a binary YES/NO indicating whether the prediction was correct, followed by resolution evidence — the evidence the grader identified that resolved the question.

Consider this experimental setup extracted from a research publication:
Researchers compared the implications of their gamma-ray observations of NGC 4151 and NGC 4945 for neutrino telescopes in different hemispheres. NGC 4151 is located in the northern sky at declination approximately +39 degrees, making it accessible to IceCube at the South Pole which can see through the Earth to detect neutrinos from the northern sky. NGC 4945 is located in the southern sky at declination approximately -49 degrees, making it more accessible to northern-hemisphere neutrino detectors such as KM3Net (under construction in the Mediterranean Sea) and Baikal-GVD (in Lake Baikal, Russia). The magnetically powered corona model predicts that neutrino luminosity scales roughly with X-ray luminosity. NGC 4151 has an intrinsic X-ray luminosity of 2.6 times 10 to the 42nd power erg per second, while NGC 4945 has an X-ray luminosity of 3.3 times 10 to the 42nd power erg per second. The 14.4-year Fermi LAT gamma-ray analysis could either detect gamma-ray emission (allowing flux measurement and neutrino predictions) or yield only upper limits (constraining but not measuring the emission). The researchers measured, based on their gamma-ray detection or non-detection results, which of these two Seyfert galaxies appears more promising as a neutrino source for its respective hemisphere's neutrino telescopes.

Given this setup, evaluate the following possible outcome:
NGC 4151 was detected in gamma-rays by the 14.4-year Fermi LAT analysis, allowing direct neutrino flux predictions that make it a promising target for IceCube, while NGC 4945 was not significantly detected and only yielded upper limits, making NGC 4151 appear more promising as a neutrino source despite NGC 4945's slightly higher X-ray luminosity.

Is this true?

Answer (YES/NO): NO